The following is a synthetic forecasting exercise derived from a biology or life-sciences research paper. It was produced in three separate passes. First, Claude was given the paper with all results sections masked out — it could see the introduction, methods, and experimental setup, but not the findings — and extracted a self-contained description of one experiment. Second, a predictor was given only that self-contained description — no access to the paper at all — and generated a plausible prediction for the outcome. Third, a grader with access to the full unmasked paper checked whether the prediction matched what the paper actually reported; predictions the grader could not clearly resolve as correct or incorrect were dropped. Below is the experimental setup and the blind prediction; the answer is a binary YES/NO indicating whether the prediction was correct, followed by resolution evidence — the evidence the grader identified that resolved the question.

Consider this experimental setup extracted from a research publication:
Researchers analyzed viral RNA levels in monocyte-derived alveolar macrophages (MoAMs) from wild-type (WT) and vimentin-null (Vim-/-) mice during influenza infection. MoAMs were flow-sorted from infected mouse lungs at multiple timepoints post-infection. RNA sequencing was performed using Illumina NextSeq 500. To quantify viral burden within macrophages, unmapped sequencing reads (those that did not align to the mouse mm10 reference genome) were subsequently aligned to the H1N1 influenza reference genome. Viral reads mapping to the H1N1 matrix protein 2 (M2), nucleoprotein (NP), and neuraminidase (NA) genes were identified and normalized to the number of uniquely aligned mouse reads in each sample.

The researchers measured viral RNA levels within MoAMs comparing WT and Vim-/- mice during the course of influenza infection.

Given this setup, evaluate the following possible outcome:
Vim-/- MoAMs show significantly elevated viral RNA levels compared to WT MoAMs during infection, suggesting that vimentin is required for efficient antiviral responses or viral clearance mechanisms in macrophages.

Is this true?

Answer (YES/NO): NO